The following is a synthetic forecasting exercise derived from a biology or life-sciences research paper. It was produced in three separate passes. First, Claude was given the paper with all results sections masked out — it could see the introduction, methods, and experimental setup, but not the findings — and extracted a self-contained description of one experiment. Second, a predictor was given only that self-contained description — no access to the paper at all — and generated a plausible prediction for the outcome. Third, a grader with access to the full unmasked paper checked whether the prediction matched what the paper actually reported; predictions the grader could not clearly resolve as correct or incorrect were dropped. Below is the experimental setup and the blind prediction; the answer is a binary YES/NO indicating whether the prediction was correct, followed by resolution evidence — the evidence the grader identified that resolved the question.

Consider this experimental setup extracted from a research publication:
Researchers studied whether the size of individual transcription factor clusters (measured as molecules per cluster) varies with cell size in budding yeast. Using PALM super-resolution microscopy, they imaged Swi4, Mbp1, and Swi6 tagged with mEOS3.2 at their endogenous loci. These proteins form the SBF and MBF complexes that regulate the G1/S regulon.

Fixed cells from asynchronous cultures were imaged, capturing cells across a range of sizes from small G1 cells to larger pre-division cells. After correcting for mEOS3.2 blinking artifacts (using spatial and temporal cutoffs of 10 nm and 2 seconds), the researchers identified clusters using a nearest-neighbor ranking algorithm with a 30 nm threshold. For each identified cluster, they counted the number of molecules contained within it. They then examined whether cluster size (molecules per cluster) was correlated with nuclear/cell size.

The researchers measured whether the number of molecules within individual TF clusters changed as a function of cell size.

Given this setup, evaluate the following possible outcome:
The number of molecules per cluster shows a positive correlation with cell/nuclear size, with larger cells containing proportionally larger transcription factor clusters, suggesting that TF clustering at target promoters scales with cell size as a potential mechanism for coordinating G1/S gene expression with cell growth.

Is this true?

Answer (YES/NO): NO